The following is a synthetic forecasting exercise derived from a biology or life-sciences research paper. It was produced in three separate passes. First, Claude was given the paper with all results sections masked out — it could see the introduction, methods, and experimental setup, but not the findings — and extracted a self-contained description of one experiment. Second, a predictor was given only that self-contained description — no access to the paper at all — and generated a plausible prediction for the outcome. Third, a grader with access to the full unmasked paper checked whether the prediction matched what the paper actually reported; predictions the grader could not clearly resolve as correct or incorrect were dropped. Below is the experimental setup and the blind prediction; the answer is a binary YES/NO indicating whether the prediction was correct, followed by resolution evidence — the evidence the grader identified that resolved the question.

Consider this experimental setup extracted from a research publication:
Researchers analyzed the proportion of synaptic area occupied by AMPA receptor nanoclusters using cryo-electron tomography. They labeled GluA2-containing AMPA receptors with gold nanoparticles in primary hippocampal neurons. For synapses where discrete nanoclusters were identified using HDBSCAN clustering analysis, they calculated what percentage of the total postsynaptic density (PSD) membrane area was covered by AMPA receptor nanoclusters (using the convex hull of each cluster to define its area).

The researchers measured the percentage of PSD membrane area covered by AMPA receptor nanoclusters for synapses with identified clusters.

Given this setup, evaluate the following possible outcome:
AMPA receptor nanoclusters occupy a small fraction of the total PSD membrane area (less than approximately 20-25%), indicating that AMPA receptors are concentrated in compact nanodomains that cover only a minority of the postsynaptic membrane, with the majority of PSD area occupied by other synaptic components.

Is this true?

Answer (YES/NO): YES